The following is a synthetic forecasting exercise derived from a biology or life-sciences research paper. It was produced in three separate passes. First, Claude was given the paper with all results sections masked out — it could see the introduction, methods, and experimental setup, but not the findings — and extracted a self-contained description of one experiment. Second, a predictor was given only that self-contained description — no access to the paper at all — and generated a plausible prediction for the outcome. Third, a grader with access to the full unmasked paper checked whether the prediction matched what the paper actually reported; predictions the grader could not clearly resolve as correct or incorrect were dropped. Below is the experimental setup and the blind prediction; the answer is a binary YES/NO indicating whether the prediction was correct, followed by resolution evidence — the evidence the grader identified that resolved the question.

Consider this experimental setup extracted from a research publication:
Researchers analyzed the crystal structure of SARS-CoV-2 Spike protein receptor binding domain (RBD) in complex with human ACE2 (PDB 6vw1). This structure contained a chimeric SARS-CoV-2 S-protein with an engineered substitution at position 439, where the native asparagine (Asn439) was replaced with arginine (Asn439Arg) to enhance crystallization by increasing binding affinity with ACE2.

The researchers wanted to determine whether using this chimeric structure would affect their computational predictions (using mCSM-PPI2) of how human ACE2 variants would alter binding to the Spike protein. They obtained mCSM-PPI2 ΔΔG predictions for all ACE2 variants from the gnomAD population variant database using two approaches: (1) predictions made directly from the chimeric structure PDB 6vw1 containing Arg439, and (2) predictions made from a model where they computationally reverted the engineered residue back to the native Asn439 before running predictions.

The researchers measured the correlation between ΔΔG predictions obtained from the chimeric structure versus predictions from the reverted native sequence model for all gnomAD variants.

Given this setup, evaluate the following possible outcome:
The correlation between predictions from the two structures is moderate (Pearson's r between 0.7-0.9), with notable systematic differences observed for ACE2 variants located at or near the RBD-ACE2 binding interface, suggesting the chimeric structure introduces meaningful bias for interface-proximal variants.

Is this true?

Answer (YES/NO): NO